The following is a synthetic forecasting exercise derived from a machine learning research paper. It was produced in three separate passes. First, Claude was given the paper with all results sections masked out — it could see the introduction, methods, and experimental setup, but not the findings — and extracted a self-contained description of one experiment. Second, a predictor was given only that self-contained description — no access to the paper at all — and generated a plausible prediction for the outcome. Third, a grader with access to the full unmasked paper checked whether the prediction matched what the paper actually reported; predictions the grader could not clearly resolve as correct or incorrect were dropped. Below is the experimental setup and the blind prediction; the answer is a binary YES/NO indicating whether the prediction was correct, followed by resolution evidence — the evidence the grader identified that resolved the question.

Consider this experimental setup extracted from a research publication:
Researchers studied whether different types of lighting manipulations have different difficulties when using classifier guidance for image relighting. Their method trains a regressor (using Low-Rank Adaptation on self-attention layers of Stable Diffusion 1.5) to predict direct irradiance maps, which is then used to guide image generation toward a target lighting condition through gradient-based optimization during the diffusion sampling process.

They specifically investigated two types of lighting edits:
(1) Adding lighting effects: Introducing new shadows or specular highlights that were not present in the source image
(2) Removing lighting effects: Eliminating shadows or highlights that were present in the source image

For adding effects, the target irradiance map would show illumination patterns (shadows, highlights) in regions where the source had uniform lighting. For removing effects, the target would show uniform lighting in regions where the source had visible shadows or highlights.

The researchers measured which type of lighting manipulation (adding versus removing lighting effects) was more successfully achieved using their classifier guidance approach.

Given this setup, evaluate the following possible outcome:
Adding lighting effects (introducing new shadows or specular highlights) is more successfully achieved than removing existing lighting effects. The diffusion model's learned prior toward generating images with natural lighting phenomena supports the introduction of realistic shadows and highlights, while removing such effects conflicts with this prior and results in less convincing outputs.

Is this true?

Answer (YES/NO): YES